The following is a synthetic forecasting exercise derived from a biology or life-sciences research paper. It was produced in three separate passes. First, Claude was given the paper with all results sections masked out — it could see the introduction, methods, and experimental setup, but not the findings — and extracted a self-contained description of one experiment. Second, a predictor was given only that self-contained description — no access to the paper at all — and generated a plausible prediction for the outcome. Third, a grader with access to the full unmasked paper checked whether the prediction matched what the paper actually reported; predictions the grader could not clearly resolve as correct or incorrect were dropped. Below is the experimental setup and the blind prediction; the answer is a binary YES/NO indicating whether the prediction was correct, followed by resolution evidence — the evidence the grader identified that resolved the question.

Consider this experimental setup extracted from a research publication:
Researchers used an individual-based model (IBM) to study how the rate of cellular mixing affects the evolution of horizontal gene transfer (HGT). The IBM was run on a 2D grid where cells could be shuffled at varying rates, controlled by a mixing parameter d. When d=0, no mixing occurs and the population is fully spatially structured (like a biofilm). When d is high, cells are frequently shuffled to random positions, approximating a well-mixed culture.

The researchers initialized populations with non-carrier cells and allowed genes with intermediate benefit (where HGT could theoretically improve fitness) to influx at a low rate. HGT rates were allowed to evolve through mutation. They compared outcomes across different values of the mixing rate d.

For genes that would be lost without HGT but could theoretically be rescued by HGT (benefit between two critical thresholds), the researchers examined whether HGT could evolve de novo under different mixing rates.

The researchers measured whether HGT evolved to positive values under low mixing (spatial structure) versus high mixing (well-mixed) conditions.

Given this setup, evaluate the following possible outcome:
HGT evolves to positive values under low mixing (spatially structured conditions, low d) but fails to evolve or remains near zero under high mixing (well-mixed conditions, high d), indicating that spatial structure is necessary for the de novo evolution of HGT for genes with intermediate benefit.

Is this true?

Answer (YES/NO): YES